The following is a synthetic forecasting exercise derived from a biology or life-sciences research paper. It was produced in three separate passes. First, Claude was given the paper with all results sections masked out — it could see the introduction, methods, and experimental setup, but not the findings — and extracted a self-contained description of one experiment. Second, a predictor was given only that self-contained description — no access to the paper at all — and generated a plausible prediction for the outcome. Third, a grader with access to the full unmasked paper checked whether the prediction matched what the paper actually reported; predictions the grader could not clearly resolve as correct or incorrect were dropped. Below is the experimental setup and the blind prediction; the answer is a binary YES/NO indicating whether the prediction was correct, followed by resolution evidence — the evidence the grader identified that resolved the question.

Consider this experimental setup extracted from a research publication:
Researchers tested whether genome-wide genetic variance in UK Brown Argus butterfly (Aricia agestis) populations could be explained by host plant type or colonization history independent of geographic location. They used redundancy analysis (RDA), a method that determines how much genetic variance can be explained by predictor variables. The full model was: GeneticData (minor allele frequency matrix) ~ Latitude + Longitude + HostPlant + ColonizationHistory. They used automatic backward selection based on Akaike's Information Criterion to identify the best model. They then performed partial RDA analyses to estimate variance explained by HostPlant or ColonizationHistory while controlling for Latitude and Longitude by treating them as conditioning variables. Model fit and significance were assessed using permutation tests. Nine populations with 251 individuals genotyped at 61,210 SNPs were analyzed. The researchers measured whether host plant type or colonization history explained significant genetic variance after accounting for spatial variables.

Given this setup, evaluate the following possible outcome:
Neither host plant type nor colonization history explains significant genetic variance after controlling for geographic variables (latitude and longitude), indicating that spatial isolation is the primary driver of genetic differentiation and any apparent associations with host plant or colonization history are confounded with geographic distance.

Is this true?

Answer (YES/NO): YES